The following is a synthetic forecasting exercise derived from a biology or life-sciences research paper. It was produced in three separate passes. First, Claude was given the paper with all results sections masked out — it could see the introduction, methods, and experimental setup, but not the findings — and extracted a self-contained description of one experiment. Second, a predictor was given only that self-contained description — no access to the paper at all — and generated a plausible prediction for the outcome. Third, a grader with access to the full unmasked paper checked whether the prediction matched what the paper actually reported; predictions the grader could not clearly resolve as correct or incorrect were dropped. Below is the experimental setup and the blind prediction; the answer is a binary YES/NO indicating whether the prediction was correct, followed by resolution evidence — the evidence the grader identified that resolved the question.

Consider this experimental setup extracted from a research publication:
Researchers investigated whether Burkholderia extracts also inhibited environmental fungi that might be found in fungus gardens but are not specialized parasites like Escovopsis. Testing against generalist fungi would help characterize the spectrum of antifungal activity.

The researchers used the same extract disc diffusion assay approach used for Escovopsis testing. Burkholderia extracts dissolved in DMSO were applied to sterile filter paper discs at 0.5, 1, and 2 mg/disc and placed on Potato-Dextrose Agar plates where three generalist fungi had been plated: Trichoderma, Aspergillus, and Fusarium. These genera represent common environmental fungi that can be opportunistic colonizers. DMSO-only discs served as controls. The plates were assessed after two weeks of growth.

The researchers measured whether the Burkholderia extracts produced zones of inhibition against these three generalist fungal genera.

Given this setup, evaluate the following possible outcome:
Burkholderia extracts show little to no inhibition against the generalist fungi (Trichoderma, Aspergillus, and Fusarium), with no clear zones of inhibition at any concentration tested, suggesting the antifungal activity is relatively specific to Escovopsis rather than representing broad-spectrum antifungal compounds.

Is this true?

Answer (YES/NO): YES